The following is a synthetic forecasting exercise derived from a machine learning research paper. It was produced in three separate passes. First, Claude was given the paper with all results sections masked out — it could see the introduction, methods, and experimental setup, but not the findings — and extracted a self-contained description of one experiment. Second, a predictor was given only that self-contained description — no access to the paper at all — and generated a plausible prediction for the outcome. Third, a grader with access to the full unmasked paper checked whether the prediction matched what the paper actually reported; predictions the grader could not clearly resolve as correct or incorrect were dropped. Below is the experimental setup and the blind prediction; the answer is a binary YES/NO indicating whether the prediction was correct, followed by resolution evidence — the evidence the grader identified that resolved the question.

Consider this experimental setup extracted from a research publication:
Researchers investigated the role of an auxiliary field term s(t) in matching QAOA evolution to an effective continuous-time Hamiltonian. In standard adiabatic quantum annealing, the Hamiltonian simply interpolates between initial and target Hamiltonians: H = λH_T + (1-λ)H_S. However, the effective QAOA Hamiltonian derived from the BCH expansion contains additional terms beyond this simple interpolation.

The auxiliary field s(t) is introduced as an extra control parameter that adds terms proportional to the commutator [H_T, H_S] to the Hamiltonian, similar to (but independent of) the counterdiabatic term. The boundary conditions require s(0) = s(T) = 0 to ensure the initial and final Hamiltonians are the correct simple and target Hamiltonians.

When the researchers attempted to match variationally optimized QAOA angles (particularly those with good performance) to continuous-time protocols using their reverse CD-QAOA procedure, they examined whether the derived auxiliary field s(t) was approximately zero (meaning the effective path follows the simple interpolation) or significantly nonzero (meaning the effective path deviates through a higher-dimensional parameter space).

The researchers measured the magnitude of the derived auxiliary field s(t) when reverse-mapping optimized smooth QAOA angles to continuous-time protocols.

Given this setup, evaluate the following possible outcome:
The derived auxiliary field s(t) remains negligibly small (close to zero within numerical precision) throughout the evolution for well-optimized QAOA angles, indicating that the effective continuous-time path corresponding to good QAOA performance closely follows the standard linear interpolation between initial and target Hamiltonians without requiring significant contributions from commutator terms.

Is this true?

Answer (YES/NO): NO